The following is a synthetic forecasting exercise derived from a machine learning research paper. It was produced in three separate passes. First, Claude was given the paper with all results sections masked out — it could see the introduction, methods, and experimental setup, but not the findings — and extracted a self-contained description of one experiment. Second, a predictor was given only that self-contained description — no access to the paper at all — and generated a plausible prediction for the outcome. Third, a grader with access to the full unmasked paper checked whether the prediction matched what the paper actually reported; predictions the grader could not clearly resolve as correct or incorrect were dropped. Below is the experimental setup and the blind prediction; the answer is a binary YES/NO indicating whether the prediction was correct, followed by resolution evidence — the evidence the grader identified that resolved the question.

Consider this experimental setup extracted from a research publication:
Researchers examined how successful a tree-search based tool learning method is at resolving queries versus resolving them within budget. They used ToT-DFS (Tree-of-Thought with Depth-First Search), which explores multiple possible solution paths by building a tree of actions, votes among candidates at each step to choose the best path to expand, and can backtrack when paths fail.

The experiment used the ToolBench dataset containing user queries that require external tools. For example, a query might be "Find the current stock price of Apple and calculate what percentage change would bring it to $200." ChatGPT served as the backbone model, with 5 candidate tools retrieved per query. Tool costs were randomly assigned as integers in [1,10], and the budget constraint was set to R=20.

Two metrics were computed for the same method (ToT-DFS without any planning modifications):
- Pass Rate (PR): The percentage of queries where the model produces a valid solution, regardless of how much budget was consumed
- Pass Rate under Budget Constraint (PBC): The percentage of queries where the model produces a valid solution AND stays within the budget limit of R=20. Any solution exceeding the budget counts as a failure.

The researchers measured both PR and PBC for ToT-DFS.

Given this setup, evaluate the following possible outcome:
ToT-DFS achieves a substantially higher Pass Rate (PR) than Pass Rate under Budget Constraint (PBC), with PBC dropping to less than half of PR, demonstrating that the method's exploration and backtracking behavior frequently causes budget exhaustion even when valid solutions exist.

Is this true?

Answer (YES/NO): YES